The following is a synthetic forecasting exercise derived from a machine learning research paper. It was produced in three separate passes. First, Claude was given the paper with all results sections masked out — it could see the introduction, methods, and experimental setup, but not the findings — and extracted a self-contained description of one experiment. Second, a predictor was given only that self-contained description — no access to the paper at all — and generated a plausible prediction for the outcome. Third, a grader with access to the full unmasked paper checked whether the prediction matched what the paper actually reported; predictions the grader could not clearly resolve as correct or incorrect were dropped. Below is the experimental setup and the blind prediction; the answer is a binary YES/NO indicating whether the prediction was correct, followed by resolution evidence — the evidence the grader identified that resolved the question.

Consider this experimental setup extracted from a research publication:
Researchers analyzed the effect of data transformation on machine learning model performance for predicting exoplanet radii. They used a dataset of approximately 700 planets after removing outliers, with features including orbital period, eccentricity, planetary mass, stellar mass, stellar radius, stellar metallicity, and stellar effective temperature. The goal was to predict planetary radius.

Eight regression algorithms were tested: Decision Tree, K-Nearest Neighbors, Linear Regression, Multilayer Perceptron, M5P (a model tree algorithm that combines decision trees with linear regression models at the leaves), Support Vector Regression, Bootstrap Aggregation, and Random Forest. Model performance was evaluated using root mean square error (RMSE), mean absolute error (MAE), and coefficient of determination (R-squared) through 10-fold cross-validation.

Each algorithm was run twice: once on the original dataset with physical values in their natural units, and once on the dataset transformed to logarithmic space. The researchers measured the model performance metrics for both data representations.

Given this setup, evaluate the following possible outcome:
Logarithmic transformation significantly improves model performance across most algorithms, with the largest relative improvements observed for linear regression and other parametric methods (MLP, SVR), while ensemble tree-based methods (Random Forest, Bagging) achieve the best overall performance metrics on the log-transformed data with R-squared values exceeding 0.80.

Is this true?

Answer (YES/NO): NO